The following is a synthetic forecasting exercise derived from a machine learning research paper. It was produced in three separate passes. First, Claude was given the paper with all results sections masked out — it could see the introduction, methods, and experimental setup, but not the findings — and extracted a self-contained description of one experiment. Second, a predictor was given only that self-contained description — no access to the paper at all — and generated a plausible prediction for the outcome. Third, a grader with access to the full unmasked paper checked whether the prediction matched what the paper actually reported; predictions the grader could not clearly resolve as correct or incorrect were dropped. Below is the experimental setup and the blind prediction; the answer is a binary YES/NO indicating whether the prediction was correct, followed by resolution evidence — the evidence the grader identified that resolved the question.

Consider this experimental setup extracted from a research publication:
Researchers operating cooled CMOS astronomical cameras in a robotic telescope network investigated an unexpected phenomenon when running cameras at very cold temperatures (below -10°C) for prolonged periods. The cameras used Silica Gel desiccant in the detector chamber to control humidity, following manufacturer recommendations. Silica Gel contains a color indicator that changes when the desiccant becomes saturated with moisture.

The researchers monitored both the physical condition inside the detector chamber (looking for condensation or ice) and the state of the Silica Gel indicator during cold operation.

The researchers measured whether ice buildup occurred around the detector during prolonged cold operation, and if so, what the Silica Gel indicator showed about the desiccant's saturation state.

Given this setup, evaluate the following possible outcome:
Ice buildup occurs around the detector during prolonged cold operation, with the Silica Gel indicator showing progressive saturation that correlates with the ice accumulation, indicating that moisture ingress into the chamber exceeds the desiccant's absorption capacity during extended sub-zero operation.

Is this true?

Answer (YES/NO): NO